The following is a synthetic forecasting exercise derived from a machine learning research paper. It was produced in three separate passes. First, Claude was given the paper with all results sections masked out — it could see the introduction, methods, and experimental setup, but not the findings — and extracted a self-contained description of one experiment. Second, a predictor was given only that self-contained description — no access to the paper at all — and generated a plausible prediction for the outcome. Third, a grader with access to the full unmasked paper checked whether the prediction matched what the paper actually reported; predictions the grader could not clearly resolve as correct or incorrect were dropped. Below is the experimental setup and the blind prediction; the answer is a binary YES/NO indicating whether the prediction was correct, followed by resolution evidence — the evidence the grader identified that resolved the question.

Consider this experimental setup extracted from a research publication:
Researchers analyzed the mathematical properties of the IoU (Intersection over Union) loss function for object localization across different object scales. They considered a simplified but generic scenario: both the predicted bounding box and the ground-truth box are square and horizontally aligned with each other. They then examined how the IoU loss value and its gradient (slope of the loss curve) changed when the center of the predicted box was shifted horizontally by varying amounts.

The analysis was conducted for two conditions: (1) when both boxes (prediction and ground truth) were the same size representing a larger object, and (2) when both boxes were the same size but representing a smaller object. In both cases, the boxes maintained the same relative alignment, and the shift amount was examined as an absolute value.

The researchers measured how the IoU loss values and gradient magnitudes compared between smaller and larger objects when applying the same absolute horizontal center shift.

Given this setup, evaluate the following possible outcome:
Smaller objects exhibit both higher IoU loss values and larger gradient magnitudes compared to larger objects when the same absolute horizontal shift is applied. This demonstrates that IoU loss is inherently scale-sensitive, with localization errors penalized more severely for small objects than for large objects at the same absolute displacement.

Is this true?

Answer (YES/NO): YES